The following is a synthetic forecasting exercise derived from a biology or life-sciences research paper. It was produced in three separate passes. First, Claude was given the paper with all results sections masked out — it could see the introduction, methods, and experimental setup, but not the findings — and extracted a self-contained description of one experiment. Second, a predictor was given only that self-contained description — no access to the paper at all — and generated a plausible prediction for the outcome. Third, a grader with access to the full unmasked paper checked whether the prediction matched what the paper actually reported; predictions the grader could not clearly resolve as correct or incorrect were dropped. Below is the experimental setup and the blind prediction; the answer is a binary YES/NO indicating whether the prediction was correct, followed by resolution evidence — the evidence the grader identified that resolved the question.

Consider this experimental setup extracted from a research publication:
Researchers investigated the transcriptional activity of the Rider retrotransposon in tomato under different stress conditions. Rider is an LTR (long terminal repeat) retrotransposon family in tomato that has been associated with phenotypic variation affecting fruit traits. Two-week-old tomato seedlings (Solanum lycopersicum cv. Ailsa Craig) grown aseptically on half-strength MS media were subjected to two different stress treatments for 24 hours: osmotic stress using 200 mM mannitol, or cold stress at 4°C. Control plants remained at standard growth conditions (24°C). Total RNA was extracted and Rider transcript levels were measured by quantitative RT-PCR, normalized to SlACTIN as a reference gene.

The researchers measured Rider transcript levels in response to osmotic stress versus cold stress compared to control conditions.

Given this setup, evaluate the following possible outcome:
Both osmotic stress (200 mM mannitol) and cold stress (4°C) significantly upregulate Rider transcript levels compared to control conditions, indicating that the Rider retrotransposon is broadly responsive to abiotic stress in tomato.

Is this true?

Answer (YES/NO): NO